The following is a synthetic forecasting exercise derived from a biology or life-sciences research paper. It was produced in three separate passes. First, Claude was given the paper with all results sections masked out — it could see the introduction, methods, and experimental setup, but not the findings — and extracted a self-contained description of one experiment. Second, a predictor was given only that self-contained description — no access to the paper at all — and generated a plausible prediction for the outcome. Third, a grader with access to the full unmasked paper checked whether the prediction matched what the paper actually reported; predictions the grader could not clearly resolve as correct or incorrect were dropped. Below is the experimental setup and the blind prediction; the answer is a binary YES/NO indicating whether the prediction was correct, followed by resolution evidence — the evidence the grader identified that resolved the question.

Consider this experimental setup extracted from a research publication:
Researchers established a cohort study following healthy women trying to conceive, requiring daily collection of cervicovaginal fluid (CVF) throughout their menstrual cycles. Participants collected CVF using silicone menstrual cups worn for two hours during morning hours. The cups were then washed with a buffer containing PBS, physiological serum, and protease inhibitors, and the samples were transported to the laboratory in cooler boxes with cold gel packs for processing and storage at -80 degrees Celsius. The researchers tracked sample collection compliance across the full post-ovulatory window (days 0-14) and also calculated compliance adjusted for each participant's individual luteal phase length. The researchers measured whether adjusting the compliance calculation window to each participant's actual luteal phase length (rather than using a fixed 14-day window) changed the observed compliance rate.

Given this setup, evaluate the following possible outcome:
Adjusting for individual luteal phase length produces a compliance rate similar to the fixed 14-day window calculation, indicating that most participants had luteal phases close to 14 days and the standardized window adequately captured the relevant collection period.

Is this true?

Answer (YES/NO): NO